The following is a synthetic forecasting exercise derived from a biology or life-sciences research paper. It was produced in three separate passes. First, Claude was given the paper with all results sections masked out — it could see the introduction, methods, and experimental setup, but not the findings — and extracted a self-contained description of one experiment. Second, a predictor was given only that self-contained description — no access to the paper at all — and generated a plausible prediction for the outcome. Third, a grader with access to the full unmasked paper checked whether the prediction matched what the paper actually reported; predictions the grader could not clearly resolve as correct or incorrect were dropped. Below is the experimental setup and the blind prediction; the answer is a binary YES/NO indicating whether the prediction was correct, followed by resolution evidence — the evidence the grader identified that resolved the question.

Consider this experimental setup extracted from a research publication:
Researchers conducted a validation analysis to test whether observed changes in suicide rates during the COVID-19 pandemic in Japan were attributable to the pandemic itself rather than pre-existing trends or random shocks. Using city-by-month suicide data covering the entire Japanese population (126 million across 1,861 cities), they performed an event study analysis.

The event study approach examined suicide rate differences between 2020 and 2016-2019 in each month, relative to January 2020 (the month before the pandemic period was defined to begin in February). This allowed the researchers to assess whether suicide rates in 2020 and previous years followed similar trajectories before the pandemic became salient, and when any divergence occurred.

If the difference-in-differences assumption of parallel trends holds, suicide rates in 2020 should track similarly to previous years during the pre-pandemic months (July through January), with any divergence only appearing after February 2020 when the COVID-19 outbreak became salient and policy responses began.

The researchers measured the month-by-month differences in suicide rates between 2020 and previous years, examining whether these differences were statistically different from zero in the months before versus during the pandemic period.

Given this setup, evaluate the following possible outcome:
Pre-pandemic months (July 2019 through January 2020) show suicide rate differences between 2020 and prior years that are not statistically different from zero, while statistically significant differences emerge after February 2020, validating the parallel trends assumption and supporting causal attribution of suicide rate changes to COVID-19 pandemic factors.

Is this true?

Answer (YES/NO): YES